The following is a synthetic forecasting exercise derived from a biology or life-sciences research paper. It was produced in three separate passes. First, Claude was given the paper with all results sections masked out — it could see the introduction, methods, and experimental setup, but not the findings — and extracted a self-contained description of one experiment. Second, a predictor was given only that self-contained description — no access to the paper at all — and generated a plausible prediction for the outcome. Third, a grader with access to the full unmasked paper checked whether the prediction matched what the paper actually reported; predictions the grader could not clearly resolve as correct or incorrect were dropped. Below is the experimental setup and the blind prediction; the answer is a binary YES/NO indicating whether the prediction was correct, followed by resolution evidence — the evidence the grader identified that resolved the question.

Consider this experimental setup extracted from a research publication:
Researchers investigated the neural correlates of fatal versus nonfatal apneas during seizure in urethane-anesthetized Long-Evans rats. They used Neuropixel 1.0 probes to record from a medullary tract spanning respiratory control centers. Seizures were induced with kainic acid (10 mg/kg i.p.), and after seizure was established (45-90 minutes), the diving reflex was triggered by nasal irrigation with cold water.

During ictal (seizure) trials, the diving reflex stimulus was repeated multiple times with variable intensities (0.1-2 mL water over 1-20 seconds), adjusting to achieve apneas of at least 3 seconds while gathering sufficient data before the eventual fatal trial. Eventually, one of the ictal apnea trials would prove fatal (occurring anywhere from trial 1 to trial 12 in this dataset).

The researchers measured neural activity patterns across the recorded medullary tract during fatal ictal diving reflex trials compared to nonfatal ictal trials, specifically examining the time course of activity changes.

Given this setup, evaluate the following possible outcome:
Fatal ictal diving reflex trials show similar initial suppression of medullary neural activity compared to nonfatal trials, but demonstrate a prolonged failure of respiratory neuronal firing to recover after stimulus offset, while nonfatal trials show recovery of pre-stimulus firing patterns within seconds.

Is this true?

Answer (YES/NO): NO